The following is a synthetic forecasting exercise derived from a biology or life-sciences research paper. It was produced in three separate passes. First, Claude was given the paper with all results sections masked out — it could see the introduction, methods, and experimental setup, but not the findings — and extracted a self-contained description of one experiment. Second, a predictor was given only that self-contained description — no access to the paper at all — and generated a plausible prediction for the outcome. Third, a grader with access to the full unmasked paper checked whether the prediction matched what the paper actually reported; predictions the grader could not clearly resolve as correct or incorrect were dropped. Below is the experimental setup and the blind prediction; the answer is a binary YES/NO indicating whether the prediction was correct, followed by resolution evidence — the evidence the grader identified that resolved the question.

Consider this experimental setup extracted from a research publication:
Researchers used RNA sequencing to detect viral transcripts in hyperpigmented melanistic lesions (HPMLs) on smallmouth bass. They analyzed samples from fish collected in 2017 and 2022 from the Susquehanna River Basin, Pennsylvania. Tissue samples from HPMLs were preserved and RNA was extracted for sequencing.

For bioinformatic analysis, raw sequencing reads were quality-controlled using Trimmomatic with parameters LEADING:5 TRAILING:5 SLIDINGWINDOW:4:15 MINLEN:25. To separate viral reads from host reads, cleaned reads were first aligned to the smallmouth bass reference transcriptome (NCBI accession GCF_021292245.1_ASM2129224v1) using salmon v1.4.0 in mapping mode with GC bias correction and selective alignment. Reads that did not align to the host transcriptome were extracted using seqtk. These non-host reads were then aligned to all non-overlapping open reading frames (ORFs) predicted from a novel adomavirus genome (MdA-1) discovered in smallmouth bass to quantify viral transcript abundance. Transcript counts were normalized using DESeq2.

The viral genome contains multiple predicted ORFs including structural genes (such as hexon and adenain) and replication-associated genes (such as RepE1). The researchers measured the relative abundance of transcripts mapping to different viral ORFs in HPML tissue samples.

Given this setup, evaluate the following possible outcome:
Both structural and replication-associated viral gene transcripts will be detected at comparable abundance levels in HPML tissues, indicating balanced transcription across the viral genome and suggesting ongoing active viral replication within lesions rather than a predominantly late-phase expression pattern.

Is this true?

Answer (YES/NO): NO